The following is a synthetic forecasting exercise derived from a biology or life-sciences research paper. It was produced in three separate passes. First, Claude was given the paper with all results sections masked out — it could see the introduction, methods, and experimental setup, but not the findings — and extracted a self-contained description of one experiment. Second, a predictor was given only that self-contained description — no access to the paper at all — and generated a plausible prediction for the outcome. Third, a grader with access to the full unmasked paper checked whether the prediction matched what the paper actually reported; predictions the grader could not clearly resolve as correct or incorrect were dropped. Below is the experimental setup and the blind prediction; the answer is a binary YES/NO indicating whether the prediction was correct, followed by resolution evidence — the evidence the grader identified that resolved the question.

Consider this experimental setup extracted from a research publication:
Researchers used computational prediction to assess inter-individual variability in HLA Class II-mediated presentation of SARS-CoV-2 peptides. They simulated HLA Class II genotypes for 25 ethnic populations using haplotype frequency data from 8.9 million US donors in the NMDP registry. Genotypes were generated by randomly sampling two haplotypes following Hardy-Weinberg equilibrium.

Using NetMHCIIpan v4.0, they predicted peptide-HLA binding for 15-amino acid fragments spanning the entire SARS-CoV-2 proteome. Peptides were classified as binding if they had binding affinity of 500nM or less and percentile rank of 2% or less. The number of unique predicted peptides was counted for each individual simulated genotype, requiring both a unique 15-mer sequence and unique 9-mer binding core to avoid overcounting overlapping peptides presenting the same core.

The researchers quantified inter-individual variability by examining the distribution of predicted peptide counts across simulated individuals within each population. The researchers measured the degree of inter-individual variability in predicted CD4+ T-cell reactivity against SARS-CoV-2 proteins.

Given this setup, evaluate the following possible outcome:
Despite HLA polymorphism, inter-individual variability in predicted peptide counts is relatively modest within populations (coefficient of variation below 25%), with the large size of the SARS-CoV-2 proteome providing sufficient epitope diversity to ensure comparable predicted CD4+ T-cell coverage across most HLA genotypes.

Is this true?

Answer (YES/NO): NO